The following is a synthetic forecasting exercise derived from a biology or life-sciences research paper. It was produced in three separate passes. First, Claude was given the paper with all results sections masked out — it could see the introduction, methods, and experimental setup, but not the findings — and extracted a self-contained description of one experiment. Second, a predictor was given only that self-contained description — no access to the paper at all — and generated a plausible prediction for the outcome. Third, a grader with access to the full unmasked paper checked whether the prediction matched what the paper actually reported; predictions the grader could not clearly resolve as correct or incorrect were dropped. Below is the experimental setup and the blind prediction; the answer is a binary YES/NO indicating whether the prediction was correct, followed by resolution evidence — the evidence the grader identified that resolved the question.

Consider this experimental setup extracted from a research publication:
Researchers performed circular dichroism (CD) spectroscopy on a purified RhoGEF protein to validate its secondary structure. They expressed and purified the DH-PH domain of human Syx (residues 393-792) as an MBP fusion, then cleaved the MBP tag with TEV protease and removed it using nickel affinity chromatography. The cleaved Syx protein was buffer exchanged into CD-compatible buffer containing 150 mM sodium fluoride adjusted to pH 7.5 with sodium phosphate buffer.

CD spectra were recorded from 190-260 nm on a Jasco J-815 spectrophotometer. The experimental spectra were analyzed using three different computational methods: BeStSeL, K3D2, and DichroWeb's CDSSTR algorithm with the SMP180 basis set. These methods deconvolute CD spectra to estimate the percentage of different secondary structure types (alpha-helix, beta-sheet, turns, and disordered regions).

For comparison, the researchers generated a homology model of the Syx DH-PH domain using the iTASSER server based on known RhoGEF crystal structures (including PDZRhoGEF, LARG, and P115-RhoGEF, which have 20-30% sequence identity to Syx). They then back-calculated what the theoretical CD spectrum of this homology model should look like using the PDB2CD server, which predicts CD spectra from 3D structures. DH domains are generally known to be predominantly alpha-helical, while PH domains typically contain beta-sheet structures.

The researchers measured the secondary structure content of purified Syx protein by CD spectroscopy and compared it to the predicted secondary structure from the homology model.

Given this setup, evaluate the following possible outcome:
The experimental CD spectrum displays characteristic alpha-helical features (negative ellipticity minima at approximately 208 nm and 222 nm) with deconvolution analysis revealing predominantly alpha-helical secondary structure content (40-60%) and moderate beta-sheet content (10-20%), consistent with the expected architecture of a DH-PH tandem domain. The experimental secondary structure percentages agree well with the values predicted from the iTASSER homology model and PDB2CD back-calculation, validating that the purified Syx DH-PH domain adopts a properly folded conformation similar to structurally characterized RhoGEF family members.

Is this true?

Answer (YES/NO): NO